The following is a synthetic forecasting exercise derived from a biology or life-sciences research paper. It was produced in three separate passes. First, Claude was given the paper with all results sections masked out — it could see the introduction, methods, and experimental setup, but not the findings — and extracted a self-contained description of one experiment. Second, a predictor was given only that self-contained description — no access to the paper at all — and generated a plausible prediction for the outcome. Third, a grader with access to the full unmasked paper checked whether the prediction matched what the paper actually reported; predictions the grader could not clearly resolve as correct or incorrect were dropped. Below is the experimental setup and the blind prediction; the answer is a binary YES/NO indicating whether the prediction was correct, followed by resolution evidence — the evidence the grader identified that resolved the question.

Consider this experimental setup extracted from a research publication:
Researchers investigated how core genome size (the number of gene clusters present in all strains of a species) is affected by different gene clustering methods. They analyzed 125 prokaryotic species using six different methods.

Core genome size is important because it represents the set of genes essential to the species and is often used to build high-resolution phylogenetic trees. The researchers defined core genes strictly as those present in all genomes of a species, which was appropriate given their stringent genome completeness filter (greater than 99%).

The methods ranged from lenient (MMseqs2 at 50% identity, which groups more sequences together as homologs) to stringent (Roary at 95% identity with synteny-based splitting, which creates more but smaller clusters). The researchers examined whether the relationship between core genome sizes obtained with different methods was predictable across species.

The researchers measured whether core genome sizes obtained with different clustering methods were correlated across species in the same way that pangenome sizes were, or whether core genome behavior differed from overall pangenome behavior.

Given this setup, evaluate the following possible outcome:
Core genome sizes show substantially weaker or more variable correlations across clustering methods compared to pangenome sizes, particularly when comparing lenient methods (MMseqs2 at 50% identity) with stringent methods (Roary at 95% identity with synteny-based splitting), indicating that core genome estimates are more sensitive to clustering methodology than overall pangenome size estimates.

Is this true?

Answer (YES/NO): NO